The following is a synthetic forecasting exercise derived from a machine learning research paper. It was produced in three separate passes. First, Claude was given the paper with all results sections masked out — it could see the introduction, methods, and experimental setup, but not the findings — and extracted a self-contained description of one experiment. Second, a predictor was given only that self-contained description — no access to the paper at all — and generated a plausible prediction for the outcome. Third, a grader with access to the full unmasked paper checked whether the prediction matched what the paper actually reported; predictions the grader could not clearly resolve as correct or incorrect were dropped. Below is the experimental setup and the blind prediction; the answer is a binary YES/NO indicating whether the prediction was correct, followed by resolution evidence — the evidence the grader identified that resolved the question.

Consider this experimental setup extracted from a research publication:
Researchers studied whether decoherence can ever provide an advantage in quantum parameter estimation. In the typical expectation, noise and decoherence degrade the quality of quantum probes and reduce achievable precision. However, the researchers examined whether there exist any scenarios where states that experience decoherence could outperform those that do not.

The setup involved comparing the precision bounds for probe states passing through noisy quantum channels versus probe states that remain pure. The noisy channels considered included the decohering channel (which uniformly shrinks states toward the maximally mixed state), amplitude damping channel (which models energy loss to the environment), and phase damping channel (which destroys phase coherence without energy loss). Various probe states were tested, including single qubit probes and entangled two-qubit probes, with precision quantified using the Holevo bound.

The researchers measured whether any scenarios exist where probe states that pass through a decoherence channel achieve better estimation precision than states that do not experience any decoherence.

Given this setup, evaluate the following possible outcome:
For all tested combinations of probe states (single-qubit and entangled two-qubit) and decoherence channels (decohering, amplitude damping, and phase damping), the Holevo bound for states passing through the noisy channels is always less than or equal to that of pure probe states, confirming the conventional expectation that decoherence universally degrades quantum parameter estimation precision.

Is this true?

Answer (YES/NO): NO